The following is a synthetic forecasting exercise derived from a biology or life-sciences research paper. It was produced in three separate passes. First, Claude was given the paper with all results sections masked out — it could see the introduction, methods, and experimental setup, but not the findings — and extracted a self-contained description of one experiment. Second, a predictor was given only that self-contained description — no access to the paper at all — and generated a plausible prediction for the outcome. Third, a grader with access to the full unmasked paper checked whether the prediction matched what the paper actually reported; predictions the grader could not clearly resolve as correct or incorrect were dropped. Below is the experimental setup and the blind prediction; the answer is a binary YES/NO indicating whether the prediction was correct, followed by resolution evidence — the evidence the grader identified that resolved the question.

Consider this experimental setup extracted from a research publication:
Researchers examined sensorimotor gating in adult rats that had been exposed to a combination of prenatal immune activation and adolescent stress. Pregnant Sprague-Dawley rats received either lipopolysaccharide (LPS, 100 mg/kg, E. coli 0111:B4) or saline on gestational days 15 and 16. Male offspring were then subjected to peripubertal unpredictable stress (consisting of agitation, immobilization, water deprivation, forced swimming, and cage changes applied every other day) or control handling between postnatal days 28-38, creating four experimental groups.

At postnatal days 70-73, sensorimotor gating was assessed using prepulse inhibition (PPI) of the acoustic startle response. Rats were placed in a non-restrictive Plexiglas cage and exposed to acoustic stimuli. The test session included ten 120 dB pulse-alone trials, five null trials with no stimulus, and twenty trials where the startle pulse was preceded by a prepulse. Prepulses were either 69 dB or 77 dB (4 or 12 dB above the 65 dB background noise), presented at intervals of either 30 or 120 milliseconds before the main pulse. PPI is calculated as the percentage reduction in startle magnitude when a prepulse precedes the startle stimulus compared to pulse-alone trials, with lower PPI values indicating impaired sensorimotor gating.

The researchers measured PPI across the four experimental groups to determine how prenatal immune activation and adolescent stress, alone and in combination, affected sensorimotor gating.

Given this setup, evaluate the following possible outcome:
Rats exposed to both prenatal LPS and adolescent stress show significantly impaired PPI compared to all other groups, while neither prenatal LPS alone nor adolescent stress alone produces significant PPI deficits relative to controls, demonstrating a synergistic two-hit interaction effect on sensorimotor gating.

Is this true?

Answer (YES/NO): NO